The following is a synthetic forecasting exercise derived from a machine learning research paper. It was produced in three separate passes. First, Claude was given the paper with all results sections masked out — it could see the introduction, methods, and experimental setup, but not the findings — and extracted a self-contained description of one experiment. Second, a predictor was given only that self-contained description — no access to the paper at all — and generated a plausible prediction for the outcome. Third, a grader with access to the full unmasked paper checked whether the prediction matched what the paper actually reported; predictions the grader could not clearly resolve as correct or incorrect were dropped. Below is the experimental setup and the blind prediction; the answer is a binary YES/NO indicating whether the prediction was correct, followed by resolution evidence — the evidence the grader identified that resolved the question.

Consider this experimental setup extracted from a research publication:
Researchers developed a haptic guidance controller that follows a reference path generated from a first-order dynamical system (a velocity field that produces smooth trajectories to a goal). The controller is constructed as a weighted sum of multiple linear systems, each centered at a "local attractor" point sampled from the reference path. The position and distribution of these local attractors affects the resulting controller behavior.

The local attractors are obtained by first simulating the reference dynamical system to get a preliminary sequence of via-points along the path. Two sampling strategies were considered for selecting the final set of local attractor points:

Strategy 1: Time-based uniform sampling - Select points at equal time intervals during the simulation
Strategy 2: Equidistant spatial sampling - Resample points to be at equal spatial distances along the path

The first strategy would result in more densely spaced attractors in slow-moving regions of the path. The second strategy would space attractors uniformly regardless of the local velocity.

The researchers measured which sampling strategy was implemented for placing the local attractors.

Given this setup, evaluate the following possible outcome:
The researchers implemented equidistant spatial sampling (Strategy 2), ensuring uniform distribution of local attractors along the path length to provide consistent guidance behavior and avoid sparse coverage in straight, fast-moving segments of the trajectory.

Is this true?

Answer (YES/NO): YES